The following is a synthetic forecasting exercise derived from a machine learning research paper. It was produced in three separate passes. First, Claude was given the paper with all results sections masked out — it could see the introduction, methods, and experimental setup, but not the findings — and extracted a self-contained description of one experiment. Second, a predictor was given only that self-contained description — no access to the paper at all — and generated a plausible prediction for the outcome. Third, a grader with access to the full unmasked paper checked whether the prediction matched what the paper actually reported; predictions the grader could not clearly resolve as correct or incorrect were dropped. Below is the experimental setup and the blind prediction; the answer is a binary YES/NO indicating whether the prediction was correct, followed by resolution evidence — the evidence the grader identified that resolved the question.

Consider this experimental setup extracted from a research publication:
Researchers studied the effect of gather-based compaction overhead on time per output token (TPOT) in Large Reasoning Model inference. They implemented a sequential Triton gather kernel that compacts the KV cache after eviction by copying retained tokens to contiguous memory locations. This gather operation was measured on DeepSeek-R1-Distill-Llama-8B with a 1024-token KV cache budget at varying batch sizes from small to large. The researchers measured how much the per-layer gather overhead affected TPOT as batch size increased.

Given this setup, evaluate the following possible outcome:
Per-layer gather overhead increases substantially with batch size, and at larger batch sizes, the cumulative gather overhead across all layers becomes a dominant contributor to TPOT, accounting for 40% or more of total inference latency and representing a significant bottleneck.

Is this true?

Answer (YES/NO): YES